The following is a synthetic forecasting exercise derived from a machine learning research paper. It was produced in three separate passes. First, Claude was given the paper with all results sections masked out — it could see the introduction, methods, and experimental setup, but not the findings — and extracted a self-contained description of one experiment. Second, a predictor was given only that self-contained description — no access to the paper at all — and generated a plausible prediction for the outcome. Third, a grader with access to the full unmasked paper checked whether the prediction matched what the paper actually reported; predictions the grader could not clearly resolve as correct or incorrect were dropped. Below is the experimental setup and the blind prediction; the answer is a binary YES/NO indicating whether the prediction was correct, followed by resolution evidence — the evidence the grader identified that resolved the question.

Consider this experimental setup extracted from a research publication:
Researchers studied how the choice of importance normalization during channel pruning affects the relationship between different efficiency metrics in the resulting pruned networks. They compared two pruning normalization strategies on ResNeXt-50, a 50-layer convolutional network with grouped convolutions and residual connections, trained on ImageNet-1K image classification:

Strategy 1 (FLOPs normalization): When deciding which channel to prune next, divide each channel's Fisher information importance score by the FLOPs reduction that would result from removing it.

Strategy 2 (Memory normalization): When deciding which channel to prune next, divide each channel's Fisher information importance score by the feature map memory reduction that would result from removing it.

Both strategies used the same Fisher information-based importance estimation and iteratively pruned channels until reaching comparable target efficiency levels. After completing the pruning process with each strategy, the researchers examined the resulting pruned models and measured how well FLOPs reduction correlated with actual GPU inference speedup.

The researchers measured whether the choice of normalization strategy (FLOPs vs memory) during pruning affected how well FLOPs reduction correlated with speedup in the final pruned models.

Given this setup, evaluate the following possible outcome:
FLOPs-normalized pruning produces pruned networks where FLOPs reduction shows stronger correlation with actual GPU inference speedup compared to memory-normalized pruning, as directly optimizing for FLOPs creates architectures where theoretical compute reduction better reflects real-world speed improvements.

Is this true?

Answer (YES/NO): NO